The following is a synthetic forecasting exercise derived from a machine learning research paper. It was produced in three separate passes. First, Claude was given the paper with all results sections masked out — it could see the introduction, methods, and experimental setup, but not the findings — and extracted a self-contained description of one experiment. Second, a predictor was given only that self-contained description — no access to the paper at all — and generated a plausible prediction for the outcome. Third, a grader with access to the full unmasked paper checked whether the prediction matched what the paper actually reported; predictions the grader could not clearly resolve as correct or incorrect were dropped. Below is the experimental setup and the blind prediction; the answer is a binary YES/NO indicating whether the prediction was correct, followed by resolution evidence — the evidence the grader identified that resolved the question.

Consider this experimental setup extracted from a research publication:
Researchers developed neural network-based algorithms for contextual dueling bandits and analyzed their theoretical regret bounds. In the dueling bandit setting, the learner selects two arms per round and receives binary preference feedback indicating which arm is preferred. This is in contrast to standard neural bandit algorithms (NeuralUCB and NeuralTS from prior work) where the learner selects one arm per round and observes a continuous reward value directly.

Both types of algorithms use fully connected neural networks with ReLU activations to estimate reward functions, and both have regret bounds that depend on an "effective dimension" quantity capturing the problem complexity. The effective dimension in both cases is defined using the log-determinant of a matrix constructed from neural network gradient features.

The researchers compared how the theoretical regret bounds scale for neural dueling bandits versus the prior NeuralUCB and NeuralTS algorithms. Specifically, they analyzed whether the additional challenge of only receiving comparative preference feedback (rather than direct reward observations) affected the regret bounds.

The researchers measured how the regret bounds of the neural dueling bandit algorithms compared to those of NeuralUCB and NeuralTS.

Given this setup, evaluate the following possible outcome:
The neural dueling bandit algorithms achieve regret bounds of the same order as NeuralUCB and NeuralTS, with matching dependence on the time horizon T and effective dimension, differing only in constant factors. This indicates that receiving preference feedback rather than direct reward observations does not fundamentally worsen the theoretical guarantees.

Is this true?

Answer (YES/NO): NO